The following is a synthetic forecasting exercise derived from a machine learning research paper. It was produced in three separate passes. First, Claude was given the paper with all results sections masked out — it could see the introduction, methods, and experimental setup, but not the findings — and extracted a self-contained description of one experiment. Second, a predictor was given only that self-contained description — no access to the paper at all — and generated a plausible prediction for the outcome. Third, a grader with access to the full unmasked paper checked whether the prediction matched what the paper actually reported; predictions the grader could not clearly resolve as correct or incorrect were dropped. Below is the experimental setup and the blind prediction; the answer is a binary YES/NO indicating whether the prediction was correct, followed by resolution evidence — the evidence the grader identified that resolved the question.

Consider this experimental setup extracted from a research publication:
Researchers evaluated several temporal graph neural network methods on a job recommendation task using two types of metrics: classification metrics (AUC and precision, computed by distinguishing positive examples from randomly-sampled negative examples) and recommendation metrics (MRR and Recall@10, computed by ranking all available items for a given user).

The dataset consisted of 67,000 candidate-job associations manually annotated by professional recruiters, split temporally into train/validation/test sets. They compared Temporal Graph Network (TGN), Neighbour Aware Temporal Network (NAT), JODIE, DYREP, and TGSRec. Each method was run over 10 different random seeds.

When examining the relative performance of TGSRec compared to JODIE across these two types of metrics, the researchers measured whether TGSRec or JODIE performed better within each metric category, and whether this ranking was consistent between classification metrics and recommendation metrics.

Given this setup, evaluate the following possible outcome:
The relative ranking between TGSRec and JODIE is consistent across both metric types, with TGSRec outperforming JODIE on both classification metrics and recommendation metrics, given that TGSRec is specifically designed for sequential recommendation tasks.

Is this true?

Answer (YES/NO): NO